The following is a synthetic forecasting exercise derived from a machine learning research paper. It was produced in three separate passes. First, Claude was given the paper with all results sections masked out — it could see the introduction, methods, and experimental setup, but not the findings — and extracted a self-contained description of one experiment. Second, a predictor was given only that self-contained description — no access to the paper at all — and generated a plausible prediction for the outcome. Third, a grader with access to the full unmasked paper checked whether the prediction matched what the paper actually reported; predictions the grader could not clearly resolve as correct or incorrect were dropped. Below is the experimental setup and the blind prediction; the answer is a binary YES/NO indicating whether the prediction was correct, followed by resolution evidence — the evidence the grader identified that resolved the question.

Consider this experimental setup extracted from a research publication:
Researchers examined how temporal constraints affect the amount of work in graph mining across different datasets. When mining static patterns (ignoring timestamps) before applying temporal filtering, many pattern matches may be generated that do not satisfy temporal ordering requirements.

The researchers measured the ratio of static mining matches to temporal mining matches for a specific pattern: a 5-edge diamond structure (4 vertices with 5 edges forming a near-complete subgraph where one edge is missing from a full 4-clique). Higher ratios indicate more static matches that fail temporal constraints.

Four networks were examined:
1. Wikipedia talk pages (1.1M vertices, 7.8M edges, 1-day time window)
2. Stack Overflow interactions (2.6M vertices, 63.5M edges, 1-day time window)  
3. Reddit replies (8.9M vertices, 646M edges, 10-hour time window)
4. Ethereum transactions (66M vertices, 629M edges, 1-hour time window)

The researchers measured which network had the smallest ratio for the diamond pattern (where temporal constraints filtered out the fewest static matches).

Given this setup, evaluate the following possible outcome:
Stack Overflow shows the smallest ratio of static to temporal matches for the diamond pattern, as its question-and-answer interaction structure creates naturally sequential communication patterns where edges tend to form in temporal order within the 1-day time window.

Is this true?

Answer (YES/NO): NO